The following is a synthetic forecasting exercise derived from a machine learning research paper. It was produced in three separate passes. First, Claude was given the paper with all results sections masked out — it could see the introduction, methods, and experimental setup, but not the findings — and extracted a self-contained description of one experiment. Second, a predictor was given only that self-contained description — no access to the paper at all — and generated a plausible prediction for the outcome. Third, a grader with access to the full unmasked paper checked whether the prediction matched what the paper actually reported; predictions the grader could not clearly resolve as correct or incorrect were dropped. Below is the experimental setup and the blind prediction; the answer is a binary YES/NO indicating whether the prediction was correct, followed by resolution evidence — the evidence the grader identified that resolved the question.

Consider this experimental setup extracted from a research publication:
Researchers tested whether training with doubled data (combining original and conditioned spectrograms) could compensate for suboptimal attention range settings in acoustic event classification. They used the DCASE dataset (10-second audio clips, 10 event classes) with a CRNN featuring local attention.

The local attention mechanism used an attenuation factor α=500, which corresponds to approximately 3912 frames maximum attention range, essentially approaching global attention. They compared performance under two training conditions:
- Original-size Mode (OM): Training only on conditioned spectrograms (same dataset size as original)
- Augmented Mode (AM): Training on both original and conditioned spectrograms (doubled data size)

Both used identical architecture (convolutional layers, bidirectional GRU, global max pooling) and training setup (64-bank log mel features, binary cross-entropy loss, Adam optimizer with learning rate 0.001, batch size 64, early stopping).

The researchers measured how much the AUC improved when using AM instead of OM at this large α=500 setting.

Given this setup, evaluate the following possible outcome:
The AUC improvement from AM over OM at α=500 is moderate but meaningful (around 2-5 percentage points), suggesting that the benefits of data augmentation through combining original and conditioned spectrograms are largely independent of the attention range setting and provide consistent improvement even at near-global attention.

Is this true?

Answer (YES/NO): YES